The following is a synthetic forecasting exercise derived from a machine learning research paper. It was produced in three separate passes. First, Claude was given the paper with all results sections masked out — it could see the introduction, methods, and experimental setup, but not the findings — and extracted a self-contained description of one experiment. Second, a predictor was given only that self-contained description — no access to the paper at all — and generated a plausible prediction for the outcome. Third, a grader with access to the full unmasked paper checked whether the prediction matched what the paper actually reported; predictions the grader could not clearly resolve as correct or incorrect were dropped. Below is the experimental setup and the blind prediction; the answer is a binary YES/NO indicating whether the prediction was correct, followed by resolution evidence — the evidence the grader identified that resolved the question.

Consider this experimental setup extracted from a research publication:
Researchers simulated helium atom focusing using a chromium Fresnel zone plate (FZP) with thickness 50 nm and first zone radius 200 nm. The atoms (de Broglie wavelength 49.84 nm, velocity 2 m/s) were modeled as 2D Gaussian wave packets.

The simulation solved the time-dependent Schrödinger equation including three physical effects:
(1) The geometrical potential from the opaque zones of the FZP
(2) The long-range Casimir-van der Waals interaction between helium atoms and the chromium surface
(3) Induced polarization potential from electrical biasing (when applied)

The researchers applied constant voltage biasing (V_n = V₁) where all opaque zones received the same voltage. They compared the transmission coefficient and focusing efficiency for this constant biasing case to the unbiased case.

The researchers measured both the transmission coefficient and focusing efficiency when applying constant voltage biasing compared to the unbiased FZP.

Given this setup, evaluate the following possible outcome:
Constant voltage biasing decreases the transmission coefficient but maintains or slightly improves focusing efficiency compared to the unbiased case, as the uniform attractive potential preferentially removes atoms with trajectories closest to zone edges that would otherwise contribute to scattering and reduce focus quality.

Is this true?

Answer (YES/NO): NO